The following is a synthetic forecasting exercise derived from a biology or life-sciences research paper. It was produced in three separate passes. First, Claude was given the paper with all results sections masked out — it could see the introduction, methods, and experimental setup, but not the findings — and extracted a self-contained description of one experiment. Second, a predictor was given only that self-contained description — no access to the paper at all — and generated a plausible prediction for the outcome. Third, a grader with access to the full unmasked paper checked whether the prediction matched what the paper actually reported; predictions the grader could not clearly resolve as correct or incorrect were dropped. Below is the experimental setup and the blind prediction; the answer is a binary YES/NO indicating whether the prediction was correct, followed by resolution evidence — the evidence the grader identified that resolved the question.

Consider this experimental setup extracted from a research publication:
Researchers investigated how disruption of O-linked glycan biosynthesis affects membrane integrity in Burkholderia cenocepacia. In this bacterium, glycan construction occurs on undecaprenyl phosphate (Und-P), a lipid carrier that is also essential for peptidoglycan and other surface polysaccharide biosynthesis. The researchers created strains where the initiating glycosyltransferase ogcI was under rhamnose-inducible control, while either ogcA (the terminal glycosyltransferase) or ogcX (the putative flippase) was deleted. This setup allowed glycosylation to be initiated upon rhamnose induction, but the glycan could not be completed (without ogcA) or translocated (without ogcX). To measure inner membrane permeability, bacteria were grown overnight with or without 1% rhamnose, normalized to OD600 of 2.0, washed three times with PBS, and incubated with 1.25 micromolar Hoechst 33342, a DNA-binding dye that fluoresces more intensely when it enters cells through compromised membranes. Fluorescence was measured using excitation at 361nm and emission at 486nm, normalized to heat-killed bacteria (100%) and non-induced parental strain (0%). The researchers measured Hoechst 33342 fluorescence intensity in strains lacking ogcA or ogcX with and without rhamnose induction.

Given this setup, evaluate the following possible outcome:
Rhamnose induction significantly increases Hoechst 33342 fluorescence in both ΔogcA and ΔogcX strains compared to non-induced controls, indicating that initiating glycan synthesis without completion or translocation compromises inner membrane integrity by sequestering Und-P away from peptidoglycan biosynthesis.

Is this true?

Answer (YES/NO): YES